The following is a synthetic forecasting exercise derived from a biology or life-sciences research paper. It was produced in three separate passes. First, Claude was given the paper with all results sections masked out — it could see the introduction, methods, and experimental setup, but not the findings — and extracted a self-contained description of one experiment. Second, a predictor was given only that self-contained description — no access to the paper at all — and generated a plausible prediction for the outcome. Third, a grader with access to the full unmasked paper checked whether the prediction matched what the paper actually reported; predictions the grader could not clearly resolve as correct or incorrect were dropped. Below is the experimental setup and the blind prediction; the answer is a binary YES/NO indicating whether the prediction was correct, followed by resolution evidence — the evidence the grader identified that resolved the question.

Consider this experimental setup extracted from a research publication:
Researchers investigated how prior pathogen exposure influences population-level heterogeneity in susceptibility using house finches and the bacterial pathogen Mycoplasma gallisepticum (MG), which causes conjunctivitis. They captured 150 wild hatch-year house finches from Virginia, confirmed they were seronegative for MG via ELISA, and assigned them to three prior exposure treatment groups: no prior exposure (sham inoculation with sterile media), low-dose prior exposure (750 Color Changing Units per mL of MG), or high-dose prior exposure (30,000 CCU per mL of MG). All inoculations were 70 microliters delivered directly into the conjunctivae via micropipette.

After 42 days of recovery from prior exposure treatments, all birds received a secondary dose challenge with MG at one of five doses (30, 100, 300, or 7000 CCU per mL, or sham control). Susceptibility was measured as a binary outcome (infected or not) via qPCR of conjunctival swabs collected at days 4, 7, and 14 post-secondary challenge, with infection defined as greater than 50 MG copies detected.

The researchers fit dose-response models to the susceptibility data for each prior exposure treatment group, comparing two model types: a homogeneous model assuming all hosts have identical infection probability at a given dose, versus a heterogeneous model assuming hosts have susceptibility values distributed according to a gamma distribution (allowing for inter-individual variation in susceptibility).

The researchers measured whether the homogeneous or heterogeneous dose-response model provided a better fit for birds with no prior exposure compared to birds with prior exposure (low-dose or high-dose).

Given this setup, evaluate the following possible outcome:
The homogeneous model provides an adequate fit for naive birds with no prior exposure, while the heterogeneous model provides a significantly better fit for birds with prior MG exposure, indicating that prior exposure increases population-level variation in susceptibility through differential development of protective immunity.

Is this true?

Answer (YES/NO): YES